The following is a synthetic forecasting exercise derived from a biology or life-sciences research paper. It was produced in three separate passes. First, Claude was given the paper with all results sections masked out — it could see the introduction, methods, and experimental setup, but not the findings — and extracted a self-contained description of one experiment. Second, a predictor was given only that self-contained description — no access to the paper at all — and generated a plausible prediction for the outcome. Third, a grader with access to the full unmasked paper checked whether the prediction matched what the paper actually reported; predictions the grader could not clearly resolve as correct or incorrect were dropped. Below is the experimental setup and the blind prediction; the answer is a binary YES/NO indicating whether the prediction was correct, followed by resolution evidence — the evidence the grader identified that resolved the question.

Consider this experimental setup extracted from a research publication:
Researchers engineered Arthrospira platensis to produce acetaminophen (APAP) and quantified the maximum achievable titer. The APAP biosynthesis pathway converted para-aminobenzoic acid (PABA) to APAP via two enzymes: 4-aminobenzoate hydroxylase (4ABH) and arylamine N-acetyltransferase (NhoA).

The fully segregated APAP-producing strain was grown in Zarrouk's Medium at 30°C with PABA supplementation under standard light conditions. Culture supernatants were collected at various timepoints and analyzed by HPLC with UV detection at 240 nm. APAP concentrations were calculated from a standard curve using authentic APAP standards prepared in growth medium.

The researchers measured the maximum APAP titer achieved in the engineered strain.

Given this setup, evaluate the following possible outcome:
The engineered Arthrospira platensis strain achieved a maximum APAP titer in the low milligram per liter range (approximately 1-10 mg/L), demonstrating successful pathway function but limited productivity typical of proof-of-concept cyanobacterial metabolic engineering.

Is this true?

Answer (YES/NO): YES